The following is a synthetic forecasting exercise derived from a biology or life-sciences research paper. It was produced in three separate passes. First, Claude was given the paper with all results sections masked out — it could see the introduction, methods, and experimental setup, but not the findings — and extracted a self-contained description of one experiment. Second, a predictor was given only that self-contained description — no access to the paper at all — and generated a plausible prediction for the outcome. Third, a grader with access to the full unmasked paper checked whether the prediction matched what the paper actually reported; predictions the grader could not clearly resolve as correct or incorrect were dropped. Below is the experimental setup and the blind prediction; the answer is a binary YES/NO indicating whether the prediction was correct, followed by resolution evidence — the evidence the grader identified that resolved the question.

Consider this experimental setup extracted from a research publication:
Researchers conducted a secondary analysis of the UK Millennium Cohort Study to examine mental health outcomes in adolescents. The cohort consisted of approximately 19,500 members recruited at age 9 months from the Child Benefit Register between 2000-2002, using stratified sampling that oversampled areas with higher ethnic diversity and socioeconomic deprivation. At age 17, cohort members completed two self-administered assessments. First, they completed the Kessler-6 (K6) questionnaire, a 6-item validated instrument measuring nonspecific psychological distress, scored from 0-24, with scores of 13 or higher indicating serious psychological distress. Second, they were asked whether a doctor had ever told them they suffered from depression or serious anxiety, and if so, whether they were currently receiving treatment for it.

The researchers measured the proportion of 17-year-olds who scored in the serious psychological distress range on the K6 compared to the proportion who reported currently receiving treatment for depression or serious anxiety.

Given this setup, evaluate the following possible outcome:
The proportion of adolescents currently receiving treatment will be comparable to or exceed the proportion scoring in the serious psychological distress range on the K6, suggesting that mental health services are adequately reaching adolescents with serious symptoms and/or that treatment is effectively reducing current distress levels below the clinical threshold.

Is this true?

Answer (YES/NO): NO